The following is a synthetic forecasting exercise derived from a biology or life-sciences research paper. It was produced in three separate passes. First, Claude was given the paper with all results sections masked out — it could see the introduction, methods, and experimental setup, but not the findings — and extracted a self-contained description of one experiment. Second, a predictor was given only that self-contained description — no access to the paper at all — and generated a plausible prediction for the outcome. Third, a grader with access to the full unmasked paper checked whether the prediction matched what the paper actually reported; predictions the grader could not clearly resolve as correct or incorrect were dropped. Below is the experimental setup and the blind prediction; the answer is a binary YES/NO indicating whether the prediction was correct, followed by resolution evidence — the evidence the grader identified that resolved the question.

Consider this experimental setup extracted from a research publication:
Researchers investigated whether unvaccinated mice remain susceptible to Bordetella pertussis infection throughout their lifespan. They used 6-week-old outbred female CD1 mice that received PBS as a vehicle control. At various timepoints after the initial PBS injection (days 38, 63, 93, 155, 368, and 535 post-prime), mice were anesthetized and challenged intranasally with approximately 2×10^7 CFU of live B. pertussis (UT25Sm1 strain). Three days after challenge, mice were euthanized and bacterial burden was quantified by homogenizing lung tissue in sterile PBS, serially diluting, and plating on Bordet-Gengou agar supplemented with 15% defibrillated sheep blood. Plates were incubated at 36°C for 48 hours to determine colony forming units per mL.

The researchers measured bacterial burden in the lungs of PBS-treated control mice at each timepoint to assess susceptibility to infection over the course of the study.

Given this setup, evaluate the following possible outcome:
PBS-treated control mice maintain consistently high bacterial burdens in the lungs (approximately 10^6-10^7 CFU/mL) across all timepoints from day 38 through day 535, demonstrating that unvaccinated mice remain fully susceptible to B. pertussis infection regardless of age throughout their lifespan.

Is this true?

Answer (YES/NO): NO